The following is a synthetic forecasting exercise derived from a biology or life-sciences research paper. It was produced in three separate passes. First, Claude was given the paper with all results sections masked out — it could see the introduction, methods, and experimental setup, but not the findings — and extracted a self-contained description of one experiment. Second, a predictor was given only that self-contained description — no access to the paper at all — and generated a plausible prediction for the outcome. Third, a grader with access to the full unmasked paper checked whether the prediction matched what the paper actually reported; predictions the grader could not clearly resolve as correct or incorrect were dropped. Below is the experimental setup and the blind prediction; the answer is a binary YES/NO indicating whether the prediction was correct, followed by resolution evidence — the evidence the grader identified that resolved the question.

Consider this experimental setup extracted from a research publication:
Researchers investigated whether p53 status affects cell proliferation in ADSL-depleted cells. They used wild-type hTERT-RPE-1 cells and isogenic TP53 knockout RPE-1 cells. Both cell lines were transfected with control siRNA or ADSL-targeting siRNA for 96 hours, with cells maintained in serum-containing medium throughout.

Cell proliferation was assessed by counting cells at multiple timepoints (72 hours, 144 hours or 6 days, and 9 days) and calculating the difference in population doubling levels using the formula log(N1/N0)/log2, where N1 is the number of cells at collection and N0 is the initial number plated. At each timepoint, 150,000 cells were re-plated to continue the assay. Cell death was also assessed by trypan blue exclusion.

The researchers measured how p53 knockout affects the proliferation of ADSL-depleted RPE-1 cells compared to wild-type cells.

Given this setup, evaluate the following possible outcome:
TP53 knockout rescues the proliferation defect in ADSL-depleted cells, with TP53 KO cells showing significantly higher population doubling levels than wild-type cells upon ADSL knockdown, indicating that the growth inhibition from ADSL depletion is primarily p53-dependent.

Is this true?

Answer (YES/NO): YES